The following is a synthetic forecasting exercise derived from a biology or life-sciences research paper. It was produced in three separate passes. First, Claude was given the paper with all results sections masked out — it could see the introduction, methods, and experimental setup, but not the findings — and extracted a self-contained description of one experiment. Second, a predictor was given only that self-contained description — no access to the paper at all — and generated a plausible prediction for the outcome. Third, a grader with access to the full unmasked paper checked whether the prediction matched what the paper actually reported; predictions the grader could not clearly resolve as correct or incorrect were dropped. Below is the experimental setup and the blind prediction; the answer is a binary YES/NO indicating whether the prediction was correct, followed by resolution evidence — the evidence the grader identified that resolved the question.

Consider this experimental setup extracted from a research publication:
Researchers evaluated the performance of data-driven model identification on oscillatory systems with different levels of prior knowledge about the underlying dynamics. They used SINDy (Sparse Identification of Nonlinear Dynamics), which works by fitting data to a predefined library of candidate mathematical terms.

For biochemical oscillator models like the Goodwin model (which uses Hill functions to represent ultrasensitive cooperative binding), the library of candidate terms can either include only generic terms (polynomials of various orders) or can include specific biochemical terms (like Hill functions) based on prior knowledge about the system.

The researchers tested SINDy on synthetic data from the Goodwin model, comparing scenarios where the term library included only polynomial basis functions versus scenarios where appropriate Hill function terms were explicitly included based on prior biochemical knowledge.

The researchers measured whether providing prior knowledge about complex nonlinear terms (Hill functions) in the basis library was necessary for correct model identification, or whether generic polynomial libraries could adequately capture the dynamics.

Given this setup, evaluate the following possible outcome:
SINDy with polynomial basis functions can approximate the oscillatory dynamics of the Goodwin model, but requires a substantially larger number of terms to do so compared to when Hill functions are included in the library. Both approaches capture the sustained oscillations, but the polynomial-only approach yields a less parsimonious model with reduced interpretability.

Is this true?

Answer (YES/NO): NO